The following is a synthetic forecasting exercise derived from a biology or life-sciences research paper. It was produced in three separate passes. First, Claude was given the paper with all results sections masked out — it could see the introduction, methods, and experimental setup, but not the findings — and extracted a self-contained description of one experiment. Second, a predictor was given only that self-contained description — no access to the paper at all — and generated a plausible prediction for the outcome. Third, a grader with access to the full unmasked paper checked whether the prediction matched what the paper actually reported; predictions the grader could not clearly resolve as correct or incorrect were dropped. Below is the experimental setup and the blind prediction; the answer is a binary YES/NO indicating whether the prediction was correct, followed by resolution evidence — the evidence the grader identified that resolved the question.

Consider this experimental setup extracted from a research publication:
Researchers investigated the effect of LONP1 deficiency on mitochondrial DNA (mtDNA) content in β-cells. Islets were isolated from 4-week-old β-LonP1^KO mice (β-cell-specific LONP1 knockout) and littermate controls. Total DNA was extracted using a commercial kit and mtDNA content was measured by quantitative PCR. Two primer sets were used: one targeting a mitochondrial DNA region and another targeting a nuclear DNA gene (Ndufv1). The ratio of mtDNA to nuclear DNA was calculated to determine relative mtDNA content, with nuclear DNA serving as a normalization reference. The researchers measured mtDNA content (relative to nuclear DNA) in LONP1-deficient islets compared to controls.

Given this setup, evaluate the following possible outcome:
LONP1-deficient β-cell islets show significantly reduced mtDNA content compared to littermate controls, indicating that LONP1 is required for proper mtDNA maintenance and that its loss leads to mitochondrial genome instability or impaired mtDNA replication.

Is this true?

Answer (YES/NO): NO